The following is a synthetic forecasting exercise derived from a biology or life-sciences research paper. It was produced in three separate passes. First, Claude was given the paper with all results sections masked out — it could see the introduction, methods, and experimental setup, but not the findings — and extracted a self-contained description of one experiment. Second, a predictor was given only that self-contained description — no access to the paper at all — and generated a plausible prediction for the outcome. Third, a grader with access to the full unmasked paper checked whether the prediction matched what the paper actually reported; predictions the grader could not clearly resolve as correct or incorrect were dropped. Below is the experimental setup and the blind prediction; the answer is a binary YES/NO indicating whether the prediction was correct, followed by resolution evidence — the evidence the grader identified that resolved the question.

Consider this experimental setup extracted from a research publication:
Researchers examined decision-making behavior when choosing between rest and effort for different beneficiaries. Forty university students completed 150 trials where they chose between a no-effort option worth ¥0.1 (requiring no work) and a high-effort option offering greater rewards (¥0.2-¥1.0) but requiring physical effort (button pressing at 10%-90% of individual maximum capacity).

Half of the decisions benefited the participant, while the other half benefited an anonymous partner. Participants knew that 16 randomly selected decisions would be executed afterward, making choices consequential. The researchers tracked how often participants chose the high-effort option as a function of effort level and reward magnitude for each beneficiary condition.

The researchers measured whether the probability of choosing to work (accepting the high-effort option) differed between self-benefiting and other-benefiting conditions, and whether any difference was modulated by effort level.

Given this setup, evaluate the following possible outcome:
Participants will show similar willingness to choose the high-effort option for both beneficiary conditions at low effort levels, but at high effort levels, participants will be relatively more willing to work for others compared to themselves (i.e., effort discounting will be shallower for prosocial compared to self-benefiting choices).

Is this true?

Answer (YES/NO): NO